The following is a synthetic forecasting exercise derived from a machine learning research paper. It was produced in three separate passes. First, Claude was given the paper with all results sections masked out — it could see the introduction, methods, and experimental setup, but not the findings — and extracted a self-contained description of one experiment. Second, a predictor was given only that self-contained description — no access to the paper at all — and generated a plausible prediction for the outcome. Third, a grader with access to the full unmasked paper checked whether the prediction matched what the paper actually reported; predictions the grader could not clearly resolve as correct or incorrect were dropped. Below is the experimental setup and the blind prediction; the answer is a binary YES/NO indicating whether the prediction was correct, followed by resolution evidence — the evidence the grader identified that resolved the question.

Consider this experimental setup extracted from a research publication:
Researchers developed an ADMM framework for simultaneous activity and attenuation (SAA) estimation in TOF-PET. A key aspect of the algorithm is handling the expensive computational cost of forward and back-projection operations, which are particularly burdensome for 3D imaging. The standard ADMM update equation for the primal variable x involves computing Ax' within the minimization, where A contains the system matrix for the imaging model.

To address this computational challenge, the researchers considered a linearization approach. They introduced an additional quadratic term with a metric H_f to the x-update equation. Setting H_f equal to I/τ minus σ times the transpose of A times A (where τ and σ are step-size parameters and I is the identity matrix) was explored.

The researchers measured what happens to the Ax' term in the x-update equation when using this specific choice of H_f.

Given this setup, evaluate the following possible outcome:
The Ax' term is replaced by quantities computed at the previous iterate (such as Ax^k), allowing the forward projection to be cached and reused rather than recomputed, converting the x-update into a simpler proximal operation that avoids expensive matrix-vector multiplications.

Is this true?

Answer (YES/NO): NO